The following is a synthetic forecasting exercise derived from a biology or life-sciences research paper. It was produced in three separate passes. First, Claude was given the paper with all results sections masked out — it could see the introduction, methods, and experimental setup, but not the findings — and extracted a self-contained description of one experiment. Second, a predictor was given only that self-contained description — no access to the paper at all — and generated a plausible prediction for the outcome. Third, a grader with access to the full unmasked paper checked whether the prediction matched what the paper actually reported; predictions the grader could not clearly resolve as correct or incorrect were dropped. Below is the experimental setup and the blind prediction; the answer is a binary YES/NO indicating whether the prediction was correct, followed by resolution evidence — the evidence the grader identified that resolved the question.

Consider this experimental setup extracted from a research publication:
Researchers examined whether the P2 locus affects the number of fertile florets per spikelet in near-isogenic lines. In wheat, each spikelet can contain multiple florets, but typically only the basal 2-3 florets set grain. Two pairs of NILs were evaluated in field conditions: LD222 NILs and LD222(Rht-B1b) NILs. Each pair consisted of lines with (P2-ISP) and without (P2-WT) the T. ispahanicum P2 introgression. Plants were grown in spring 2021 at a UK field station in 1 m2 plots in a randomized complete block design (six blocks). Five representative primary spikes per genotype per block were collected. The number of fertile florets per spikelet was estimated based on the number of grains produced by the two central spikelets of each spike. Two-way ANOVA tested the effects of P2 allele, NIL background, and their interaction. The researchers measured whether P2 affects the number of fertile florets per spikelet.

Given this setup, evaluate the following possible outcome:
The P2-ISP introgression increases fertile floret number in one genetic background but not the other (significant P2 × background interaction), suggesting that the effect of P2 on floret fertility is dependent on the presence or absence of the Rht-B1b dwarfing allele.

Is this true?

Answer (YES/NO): NO